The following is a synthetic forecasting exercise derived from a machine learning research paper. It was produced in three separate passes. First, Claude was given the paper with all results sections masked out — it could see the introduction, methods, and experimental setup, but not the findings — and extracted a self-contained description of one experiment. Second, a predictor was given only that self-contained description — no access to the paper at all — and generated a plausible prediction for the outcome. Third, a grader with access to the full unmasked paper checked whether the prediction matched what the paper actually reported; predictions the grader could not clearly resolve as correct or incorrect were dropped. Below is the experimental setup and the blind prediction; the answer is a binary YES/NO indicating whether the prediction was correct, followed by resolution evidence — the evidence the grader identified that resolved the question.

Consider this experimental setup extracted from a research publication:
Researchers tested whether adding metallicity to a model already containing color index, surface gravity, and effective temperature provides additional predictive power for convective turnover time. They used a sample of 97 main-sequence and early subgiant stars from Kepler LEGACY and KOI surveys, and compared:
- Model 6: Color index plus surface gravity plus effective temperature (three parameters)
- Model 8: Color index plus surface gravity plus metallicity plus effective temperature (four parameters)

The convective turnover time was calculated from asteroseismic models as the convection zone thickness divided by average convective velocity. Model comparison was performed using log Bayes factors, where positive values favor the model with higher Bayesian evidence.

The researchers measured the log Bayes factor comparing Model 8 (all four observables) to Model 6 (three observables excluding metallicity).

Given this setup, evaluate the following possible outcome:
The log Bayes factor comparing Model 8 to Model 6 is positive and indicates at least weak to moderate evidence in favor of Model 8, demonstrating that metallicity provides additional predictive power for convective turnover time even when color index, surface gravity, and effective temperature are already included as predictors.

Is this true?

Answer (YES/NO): YES